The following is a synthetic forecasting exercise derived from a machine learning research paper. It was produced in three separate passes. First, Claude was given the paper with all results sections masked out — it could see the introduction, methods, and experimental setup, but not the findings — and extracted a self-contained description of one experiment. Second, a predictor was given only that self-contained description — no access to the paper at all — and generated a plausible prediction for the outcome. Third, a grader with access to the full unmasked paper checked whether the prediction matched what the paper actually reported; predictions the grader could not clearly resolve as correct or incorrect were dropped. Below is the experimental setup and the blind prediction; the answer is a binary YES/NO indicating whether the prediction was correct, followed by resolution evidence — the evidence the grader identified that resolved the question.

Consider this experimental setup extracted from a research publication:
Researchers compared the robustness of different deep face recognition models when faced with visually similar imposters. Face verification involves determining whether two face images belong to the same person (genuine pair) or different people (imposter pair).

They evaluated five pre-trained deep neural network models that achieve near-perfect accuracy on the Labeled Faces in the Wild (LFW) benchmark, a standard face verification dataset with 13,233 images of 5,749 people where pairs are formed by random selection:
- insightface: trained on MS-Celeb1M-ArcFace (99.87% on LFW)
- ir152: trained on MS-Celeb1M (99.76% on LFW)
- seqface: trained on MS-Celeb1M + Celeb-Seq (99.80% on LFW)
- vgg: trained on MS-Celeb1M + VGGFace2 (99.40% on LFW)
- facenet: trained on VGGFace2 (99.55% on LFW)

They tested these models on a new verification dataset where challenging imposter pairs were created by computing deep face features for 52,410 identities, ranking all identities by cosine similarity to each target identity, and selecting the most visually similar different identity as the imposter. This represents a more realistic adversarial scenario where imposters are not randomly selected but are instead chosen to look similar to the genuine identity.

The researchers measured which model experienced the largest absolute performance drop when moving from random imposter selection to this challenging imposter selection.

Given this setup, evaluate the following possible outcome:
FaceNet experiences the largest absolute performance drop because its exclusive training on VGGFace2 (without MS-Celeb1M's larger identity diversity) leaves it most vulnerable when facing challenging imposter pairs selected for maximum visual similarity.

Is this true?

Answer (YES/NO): YES